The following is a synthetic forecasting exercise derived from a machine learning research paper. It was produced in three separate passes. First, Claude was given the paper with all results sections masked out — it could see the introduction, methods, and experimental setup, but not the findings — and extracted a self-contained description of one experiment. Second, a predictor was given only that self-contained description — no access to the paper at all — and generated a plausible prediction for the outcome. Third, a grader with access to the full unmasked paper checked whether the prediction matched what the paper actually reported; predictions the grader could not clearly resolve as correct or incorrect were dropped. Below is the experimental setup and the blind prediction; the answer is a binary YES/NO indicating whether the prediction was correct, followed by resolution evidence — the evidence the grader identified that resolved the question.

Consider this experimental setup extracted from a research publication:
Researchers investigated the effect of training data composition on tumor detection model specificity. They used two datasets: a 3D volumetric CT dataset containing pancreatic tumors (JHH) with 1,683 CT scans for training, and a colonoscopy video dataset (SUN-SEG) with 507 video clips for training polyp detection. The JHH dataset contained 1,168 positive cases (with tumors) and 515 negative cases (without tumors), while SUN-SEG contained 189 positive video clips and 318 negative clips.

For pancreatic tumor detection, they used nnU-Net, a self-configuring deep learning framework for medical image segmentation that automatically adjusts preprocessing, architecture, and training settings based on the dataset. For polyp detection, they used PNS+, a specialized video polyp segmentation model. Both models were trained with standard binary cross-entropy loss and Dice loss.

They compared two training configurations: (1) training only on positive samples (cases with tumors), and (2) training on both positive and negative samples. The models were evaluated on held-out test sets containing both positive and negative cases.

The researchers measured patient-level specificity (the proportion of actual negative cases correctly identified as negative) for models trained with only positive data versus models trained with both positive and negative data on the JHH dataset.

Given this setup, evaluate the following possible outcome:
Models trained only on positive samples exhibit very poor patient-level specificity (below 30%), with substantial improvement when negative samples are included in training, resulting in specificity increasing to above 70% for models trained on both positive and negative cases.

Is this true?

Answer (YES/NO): NO